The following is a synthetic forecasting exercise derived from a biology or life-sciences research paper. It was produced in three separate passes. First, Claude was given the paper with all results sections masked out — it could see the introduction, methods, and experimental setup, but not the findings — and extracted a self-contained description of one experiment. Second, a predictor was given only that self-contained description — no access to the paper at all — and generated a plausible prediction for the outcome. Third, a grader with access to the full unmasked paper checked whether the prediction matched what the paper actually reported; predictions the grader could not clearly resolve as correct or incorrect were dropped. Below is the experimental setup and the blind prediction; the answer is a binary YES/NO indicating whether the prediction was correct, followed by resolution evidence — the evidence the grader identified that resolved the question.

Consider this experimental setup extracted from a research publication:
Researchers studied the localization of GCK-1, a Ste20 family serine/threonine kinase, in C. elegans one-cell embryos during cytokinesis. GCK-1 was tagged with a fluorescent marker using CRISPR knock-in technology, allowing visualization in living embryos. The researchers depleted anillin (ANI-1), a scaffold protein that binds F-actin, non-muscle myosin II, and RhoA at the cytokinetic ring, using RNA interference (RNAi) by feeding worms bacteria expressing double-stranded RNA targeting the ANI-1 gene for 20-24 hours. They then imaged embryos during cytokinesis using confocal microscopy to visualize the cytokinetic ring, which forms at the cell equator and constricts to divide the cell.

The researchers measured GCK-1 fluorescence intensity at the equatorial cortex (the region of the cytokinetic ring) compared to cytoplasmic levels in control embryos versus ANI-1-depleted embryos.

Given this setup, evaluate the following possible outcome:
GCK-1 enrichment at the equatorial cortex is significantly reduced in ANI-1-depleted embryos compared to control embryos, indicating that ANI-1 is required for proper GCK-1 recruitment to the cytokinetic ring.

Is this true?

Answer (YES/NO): YES